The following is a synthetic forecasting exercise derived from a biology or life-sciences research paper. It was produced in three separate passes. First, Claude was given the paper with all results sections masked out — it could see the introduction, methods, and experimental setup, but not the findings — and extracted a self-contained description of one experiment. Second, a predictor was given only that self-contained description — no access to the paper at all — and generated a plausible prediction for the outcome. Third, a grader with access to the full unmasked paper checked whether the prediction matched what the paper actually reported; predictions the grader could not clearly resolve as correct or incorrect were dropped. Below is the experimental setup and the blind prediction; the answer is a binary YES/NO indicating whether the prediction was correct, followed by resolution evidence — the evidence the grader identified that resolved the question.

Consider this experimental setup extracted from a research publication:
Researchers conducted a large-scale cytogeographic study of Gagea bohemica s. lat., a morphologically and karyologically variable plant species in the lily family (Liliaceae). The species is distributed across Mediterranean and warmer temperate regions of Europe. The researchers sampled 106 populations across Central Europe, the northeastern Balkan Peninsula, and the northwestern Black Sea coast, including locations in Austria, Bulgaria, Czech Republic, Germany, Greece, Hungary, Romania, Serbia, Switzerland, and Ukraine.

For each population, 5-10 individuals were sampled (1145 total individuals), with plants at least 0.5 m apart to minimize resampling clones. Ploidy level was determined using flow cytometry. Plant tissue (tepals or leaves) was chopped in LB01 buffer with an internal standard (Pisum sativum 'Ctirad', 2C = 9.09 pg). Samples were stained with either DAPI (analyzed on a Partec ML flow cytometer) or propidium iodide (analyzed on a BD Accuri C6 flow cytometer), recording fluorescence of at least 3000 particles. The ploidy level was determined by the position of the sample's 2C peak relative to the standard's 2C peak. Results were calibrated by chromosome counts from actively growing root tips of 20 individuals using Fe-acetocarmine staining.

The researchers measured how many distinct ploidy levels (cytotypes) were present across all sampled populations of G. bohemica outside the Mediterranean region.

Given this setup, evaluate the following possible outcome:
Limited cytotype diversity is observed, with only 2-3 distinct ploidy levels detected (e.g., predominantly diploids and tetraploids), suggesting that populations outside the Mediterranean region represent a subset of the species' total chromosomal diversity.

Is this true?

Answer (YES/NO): NO